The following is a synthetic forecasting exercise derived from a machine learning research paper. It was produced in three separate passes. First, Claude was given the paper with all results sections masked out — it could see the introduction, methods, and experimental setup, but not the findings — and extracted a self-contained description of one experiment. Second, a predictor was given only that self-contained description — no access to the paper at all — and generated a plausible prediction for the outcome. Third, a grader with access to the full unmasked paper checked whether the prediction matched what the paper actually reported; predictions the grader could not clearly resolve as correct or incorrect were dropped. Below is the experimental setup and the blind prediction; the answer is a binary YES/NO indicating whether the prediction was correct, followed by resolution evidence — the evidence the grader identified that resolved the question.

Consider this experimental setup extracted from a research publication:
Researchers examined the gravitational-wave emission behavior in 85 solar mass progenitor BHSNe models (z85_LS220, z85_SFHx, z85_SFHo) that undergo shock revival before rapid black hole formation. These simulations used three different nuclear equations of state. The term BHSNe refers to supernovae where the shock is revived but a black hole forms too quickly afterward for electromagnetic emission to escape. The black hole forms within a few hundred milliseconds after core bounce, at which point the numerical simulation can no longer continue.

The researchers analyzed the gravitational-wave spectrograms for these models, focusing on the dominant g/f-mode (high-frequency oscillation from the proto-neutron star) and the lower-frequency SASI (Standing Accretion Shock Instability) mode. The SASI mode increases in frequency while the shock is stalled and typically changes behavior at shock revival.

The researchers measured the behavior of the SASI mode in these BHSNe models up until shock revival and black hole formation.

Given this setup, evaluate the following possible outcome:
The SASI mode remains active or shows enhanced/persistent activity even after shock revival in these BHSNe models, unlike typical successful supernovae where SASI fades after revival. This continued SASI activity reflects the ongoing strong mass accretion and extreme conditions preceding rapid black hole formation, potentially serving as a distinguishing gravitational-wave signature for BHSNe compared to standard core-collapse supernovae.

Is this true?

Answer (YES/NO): NO